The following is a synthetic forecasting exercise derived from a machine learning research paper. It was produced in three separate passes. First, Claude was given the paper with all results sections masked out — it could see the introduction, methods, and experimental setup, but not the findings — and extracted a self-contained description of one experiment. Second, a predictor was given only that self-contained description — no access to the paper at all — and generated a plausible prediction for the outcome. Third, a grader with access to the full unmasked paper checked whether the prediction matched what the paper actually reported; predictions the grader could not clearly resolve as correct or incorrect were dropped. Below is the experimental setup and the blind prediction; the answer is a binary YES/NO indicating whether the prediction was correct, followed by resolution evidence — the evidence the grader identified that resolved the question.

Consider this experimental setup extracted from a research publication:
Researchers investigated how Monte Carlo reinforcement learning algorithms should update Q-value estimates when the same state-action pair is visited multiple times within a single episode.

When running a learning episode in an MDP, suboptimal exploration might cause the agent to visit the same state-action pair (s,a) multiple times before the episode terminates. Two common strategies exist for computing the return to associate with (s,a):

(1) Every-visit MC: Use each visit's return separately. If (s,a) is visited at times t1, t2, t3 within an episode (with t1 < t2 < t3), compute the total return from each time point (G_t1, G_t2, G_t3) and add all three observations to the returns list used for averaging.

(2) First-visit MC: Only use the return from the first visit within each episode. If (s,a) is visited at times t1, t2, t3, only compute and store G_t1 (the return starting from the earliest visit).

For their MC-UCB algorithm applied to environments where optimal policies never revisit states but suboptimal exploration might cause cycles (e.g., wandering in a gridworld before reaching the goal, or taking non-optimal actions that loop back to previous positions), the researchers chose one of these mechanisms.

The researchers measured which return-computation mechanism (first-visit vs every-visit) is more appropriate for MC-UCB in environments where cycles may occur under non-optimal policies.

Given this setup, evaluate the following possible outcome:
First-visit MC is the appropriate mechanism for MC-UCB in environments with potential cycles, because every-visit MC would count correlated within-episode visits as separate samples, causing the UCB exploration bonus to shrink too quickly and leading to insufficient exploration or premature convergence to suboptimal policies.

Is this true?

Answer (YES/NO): NO